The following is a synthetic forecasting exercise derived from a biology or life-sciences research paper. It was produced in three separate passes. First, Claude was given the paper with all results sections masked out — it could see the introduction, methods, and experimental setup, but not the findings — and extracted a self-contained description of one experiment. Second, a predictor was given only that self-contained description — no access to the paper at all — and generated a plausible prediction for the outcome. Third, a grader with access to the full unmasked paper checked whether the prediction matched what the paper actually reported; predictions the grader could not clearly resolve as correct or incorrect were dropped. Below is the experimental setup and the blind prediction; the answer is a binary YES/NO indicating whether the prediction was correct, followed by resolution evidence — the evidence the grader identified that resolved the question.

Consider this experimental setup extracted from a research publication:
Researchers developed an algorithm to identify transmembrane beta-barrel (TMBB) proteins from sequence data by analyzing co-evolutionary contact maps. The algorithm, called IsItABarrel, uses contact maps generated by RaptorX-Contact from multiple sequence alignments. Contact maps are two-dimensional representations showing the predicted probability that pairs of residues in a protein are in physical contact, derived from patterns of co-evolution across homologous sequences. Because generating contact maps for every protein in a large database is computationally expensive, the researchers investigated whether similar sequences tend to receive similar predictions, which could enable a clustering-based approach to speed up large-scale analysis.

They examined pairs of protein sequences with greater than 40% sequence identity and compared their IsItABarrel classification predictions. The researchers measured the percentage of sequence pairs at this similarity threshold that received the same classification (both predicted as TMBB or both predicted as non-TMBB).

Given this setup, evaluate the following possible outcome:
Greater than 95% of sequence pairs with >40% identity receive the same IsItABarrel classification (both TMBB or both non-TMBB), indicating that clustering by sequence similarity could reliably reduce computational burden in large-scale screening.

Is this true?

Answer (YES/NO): YES